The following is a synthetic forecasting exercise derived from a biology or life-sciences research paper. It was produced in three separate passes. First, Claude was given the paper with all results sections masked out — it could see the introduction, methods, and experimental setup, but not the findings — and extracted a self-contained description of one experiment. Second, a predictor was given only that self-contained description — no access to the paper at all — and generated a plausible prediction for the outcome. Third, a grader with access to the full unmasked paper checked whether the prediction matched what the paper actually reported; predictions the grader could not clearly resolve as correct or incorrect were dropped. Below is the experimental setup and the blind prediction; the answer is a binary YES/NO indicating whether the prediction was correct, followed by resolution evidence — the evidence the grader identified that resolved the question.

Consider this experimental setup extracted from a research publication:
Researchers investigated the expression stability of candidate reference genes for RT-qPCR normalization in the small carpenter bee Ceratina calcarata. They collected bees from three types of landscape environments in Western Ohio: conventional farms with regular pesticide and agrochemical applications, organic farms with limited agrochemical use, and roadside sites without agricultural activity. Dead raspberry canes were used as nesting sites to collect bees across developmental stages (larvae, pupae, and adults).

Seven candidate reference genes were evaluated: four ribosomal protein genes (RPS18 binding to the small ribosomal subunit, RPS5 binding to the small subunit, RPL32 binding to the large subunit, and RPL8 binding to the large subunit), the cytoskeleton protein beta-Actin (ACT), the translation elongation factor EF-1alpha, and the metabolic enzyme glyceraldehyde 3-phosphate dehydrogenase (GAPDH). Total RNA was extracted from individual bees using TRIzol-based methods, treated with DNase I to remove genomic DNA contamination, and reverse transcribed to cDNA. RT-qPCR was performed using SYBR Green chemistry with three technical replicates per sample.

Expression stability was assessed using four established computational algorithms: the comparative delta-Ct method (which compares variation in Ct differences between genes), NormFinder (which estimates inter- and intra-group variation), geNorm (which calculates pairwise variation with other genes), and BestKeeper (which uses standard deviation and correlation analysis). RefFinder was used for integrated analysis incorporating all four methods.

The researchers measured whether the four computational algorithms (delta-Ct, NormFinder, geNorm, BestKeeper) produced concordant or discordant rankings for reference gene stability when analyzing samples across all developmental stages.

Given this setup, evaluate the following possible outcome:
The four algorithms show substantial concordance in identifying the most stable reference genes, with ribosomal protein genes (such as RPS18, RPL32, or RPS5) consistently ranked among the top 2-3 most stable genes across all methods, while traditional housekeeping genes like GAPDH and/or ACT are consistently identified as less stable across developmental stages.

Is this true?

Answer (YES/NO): NO